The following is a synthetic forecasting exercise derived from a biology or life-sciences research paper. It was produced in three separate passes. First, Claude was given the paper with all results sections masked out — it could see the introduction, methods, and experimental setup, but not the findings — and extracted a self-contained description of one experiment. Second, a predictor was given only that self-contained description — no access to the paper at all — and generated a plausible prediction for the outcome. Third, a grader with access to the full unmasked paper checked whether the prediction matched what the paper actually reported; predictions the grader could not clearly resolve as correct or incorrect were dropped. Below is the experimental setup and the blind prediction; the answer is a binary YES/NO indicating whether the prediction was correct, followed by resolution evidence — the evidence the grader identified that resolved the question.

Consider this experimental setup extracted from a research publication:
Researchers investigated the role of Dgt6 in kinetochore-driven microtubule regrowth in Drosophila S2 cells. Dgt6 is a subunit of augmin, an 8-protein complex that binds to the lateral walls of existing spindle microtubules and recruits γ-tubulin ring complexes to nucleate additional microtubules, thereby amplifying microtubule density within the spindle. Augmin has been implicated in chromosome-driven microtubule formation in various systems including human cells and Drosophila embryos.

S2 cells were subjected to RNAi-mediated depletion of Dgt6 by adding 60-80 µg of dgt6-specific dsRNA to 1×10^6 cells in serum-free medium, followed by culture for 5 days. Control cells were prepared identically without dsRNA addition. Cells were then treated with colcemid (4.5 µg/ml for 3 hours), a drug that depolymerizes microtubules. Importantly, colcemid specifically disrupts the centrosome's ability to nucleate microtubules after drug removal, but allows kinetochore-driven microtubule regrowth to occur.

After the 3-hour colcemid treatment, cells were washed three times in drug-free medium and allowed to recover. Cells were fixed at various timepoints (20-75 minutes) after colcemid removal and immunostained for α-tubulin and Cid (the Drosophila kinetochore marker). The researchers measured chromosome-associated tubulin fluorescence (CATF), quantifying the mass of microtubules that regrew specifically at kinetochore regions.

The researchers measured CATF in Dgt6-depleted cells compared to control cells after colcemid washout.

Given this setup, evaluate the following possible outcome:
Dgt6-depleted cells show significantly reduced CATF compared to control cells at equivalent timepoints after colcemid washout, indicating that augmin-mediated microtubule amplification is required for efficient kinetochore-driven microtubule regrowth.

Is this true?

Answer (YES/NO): YES